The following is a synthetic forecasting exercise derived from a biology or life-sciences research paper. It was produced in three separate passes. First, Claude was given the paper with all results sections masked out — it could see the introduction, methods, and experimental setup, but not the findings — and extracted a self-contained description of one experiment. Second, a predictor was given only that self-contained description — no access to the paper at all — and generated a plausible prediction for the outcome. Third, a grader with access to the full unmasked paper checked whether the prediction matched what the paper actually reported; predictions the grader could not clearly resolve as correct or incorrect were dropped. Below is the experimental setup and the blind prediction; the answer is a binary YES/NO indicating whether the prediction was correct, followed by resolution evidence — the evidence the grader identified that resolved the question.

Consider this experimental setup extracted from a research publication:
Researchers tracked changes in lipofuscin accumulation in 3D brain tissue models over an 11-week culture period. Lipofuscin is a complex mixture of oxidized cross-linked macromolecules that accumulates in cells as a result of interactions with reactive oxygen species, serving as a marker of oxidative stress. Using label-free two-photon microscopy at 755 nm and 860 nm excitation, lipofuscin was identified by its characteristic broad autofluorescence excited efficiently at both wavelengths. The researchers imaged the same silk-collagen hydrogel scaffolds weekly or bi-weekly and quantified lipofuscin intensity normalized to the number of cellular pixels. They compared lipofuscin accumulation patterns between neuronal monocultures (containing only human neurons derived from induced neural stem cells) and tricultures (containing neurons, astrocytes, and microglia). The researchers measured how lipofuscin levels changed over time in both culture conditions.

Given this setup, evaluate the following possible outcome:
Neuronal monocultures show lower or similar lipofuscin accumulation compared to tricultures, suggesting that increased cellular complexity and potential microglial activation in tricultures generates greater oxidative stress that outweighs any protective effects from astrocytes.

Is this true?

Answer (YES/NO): NO